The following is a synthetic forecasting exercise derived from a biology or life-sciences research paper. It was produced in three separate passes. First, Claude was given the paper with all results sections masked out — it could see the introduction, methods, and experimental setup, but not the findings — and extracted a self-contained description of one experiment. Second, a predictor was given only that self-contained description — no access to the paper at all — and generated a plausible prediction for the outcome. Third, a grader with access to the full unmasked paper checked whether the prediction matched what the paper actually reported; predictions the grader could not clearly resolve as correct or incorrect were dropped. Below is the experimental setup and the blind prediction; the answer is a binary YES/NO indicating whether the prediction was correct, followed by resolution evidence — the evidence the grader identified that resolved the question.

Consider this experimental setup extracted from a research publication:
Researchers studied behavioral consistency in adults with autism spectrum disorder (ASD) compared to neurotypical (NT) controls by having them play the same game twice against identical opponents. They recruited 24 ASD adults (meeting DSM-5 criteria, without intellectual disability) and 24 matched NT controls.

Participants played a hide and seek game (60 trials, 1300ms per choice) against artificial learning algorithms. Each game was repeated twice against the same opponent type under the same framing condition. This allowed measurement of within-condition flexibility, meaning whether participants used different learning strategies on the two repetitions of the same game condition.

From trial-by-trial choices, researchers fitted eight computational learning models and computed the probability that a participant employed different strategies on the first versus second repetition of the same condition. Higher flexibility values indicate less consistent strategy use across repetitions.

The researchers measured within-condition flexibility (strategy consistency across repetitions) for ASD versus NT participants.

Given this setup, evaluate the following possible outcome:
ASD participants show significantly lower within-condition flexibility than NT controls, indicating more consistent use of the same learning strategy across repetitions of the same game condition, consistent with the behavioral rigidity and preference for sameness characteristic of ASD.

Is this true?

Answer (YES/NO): YES